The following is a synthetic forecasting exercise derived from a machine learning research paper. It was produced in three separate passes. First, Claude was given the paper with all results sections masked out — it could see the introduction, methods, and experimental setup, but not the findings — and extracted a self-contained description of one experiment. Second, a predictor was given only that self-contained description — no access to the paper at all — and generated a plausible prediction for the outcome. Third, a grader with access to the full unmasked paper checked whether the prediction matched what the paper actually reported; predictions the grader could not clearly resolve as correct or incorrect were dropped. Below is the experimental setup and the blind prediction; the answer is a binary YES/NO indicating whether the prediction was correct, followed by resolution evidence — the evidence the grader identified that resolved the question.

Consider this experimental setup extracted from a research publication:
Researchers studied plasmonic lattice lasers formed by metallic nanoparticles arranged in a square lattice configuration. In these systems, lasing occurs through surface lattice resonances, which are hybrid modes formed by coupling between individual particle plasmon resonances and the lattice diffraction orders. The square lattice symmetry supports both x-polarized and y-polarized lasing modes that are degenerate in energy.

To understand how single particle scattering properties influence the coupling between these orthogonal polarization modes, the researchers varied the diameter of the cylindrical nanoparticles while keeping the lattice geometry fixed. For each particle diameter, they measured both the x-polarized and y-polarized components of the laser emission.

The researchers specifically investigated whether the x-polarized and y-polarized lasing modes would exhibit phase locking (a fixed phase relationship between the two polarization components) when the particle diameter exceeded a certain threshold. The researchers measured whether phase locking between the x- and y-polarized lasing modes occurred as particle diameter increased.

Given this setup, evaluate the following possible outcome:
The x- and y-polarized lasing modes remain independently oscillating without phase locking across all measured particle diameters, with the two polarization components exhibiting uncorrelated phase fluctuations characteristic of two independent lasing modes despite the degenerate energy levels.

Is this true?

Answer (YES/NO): NO